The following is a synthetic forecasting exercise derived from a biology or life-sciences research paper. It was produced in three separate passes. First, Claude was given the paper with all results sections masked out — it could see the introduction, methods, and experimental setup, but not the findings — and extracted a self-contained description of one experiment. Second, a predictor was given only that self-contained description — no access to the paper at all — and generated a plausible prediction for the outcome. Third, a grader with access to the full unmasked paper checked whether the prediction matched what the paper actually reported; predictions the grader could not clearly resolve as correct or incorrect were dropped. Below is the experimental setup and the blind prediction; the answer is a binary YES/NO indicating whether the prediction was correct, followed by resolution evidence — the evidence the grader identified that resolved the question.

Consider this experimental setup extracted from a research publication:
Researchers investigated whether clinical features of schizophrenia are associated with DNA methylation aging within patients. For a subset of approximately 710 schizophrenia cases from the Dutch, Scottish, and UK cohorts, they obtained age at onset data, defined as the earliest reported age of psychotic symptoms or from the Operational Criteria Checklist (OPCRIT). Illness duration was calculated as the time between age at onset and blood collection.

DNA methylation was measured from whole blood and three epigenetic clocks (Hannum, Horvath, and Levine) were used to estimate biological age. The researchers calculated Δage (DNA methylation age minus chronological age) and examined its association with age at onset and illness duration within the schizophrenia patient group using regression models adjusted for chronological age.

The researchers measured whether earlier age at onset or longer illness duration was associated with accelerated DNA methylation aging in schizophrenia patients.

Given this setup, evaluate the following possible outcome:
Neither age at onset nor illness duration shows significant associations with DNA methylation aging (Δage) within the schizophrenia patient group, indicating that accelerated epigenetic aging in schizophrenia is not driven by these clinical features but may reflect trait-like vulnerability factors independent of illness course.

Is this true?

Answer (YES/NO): YES